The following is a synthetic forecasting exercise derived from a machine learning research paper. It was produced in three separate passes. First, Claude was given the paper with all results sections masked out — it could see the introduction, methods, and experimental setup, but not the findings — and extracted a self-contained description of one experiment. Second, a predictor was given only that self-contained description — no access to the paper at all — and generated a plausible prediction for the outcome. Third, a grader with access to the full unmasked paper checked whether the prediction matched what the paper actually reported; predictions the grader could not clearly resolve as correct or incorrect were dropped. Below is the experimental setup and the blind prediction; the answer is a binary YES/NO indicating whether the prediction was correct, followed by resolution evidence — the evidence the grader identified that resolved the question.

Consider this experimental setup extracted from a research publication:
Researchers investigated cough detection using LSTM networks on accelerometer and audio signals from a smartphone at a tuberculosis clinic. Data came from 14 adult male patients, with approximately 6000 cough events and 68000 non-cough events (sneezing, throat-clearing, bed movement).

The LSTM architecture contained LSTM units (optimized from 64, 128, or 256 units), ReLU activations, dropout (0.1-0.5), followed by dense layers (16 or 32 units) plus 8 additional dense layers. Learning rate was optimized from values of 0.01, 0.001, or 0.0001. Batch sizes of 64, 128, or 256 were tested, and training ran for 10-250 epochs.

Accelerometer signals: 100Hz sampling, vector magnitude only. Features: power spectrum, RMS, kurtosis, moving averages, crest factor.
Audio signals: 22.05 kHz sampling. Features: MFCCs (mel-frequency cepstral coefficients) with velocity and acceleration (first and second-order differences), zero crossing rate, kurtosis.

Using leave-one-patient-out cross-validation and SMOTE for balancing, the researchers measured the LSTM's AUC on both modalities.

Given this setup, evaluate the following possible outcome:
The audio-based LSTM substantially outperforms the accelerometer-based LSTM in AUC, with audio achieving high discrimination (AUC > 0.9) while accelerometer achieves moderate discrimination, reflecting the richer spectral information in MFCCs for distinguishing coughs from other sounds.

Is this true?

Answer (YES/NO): NO